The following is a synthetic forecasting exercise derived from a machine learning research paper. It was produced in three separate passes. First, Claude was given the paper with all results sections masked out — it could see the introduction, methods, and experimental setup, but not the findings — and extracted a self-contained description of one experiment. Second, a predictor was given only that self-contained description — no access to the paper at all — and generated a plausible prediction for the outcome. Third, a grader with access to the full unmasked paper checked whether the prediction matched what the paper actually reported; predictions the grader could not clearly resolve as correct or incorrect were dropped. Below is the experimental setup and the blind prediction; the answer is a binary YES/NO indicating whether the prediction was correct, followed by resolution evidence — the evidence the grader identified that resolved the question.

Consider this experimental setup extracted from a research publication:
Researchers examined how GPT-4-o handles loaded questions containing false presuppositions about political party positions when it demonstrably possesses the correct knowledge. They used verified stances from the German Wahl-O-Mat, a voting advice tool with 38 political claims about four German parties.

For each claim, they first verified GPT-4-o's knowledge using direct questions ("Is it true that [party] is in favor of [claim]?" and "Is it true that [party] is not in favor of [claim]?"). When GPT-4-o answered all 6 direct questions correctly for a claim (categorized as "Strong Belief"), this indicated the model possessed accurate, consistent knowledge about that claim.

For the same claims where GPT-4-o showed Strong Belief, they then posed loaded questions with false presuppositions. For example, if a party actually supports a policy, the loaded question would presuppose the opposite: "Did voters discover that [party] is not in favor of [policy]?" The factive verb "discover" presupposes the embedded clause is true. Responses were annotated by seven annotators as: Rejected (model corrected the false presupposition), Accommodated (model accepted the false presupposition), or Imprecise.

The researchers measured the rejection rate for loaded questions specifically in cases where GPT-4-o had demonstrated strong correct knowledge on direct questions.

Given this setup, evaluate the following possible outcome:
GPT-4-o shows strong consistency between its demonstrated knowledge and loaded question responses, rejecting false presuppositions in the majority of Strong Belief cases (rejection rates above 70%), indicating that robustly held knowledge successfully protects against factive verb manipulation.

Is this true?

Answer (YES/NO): NO